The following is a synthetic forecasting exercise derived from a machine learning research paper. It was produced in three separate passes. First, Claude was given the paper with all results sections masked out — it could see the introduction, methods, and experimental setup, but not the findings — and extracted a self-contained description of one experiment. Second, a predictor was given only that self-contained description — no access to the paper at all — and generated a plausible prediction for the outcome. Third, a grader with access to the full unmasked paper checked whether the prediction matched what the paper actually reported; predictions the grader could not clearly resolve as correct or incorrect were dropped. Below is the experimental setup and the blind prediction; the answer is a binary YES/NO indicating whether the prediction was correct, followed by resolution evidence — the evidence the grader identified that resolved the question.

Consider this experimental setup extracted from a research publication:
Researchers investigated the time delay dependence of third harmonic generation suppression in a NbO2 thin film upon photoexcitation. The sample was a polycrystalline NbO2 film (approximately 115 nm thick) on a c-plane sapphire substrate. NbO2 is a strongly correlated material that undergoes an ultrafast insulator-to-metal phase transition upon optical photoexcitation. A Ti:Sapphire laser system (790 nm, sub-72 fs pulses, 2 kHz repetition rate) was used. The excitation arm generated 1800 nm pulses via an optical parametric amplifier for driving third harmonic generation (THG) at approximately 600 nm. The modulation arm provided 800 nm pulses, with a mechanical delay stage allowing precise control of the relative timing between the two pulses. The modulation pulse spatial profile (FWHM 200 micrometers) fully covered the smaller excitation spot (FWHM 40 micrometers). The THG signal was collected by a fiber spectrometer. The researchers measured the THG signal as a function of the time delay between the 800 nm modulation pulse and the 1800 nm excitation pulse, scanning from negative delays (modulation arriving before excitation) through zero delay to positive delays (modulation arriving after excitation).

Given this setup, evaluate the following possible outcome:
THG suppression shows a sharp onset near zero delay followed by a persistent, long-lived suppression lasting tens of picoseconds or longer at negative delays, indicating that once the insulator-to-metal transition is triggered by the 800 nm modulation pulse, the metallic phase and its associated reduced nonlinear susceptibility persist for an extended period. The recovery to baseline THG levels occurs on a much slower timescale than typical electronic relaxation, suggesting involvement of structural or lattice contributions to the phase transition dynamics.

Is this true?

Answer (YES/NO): NO